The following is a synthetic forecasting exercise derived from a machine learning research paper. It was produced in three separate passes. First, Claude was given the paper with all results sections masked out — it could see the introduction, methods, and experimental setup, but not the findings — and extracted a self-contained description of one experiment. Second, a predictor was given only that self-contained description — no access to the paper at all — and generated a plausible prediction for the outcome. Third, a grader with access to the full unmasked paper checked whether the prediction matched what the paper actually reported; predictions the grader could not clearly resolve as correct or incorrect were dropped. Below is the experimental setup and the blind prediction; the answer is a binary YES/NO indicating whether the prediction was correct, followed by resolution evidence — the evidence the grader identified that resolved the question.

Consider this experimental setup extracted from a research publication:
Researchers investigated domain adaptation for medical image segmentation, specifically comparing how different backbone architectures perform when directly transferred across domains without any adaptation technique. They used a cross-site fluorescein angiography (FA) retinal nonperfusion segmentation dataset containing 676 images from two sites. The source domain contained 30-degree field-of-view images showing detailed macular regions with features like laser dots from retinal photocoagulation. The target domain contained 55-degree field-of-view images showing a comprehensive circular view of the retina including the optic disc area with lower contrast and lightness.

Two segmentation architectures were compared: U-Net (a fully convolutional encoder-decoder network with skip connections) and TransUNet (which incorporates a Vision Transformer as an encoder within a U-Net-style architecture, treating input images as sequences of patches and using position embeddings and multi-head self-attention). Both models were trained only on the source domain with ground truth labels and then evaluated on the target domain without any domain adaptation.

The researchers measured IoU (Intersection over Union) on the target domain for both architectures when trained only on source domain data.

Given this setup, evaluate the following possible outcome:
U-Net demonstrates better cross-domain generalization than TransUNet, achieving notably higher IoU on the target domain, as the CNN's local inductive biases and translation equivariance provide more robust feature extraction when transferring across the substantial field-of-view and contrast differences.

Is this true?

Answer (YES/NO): YES